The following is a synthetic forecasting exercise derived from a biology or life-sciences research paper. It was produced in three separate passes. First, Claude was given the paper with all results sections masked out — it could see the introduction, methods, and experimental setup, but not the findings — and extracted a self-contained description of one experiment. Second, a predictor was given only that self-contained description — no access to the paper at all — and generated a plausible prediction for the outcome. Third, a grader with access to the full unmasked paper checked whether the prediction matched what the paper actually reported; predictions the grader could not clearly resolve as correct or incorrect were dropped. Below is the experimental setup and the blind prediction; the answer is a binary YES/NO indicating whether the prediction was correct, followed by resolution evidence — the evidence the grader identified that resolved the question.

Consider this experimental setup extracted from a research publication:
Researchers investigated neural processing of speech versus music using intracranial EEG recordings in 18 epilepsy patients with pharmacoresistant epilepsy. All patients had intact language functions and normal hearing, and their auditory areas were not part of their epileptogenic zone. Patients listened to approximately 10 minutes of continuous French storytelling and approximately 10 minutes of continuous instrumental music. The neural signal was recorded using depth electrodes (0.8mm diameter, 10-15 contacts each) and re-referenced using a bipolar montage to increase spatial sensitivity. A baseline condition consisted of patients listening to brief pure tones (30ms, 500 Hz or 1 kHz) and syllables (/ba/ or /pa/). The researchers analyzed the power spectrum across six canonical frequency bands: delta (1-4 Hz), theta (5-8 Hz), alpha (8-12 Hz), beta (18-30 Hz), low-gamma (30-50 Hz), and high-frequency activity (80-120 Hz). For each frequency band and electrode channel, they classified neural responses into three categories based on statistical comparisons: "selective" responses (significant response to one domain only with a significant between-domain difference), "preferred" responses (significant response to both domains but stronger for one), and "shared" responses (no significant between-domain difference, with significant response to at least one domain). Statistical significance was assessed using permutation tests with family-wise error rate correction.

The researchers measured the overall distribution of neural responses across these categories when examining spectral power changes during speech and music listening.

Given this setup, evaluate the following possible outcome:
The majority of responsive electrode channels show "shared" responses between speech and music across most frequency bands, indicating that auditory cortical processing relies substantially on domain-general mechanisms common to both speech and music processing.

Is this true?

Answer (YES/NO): YES